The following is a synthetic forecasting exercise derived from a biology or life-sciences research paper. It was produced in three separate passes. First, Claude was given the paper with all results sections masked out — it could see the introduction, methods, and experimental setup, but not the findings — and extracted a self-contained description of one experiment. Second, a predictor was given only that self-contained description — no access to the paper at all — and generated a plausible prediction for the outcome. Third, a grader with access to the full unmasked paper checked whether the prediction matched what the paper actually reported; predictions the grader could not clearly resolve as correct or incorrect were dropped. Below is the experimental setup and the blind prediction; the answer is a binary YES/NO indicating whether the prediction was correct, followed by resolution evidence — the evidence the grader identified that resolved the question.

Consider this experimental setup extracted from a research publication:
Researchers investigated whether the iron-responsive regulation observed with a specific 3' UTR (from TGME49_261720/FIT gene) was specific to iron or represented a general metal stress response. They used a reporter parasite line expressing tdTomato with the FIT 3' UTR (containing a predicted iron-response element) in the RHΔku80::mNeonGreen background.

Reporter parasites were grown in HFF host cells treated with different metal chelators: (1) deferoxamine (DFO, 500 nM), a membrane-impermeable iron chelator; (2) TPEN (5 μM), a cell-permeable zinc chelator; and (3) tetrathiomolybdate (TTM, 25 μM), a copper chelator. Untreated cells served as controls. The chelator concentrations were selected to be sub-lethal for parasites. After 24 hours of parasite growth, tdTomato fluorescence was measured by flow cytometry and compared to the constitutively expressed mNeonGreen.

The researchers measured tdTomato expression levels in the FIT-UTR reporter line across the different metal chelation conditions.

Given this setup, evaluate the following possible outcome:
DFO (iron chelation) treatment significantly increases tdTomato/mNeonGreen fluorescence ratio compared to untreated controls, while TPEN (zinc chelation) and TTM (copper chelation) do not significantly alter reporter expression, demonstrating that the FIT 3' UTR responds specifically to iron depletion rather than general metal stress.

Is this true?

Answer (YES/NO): YES